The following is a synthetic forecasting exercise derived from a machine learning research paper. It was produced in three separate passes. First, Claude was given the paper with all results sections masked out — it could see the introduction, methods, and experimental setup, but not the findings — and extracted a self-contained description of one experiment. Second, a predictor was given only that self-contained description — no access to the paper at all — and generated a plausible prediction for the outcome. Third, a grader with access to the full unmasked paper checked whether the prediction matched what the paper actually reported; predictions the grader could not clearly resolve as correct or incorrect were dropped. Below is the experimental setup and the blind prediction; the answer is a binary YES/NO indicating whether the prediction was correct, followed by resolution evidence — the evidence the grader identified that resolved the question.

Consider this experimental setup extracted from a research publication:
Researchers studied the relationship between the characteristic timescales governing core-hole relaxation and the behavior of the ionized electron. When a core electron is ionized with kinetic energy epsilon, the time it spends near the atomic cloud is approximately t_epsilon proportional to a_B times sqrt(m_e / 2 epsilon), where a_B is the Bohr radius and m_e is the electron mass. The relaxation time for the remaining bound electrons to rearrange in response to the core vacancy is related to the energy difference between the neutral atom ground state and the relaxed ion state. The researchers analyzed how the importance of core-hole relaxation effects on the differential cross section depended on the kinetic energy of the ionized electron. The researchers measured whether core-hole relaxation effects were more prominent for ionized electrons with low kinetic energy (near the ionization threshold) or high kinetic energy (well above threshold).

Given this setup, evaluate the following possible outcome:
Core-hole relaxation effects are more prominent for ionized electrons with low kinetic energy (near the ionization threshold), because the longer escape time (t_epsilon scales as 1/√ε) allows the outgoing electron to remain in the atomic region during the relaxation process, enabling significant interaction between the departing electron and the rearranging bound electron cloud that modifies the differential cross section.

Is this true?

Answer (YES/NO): YES